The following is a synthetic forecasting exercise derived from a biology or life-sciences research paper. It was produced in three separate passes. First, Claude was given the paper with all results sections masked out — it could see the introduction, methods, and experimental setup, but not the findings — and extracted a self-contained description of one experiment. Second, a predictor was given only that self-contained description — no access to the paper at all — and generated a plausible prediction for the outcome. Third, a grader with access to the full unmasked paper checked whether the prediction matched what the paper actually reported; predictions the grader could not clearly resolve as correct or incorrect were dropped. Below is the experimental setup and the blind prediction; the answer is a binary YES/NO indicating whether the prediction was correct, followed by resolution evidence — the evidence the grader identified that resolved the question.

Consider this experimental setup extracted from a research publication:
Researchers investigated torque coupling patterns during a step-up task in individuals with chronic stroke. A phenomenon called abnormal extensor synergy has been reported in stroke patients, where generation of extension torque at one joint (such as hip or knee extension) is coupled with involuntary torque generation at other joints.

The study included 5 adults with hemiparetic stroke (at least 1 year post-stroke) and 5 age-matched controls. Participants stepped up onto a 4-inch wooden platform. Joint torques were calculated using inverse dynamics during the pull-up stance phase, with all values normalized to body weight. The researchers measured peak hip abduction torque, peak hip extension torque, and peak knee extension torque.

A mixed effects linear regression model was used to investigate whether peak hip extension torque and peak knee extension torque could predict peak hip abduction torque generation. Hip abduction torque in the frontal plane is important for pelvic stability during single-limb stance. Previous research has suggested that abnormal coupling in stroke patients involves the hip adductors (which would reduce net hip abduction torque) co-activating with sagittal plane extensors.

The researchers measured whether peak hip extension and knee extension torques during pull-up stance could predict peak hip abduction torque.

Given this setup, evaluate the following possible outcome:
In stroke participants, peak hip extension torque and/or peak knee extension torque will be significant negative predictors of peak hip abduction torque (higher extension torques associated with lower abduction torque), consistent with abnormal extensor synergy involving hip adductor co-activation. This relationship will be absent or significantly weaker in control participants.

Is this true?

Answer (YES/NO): YES